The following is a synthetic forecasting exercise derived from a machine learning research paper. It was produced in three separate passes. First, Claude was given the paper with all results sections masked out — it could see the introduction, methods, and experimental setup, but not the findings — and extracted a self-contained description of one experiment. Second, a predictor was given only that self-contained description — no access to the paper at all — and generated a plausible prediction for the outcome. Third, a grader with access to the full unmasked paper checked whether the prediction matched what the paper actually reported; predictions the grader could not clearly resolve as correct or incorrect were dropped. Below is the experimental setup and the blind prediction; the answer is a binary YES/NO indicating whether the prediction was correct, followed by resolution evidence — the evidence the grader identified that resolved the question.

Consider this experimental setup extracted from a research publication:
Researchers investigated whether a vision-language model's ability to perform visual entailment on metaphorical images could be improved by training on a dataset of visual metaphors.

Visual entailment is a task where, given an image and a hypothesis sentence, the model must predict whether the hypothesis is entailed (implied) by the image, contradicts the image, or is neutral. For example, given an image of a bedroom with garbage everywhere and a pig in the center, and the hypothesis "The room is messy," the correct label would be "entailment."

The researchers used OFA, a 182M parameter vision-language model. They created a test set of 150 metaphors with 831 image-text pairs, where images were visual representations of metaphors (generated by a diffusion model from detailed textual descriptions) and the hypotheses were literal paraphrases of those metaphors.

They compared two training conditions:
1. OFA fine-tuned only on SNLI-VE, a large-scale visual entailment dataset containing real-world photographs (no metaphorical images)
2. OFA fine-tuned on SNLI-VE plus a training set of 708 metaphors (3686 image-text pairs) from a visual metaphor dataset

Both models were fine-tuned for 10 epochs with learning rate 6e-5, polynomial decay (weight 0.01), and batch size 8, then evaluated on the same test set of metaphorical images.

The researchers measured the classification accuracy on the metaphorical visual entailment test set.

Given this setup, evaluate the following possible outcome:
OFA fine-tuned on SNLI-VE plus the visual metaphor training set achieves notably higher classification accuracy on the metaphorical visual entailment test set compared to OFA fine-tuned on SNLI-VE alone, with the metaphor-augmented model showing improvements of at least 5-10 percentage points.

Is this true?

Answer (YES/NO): YES